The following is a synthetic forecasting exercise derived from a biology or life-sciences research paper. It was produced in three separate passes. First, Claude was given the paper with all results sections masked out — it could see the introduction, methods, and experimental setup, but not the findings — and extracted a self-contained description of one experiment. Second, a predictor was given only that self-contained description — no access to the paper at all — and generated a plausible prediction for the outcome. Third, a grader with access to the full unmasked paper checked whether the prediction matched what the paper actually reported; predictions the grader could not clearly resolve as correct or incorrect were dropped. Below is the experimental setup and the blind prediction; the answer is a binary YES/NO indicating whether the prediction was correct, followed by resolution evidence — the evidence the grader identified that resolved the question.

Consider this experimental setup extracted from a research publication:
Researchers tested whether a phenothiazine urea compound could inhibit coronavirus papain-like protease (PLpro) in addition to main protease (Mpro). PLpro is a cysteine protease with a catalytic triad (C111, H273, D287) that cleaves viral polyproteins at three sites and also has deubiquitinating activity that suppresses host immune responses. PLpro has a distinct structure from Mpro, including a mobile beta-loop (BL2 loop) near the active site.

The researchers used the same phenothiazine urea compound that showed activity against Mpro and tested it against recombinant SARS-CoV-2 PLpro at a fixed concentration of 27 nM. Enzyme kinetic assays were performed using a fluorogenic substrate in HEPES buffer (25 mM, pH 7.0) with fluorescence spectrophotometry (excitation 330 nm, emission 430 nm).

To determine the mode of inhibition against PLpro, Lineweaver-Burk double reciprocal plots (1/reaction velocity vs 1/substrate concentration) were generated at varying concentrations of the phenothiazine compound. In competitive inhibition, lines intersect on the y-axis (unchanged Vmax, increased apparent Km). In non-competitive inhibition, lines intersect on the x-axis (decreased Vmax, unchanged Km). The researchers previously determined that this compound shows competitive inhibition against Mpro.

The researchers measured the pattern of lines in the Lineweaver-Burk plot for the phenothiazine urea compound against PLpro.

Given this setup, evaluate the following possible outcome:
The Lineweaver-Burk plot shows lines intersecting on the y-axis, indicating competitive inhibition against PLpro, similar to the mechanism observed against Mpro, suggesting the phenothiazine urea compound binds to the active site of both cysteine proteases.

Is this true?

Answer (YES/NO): NO